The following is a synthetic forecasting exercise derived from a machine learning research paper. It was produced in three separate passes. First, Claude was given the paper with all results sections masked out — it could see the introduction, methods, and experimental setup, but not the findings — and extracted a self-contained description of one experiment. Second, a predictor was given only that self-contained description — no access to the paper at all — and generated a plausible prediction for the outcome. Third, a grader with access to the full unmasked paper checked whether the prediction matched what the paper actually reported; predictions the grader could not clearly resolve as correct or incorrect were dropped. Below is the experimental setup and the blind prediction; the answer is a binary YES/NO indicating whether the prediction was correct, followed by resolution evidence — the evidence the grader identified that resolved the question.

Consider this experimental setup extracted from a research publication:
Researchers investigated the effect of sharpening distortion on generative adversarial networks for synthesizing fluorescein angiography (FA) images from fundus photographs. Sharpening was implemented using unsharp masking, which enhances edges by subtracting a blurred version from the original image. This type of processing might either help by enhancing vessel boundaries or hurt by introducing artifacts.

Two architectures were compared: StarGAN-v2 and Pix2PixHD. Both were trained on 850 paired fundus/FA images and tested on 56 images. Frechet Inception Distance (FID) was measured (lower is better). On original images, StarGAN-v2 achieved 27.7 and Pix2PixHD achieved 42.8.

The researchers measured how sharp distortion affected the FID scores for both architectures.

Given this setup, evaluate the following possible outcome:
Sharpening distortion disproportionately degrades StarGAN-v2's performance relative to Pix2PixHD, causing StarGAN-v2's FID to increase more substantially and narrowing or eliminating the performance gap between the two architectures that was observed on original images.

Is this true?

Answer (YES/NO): NO